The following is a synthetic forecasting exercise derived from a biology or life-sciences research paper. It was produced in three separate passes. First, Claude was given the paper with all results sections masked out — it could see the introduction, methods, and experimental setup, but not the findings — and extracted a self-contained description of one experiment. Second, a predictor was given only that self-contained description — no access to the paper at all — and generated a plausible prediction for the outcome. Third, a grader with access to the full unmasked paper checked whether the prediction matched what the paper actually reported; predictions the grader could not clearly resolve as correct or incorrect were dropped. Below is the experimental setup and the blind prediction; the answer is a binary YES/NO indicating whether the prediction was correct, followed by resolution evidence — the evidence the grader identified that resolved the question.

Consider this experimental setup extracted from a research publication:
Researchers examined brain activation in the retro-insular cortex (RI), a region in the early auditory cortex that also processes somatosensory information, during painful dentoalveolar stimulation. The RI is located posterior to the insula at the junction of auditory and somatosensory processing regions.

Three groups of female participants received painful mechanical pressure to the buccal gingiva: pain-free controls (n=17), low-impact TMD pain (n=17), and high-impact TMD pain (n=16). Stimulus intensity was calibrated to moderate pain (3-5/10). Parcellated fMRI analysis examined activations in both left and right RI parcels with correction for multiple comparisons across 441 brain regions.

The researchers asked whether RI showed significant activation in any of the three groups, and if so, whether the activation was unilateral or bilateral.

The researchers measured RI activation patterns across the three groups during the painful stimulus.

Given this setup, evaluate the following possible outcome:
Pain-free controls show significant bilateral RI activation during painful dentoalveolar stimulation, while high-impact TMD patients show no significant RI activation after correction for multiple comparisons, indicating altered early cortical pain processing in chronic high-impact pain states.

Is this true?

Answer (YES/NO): NO